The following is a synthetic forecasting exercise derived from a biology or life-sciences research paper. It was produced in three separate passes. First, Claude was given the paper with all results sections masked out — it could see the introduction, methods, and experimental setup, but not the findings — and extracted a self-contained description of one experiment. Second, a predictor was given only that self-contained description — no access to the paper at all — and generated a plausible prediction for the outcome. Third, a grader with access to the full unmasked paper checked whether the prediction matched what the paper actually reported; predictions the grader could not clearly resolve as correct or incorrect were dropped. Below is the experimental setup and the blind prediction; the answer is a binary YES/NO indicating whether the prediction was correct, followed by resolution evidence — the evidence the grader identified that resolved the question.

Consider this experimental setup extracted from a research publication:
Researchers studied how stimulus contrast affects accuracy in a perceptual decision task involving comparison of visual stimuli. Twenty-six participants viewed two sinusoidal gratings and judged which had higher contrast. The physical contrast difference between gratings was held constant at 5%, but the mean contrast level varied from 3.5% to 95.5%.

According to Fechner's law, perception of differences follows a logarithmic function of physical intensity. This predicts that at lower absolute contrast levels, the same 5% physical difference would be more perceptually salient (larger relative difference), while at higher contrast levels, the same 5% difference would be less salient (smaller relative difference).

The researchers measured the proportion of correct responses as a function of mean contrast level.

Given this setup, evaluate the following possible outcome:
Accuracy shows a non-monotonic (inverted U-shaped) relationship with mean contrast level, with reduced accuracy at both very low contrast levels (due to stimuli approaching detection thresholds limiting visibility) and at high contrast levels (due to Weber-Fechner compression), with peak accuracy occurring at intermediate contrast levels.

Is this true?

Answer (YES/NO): NO